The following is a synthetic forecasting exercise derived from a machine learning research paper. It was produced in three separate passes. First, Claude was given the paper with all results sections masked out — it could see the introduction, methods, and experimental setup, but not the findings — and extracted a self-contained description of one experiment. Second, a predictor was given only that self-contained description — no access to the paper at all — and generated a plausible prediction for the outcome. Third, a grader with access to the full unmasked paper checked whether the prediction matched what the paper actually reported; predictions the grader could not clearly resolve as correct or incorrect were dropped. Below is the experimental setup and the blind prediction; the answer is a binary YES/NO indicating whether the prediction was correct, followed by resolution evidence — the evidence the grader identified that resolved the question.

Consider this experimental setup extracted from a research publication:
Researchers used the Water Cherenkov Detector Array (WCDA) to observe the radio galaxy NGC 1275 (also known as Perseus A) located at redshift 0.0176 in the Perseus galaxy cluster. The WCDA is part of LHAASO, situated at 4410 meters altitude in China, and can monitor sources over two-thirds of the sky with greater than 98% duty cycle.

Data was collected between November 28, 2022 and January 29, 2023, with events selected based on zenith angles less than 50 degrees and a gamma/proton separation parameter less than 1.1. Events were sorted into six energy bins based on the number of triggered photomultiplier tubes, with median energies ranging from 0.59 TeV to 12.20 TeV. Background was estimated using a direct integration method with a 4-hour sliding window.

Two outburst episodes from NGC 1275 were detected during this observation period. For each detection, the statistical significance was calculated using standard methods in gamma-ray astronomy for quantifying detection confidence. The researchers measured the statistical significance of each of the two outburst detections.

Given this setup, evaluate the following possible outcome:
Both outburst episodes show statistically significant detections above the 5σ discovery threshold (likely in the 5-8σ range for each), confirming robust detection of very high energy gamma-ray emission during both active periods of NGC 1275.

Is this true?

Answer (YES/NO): NO